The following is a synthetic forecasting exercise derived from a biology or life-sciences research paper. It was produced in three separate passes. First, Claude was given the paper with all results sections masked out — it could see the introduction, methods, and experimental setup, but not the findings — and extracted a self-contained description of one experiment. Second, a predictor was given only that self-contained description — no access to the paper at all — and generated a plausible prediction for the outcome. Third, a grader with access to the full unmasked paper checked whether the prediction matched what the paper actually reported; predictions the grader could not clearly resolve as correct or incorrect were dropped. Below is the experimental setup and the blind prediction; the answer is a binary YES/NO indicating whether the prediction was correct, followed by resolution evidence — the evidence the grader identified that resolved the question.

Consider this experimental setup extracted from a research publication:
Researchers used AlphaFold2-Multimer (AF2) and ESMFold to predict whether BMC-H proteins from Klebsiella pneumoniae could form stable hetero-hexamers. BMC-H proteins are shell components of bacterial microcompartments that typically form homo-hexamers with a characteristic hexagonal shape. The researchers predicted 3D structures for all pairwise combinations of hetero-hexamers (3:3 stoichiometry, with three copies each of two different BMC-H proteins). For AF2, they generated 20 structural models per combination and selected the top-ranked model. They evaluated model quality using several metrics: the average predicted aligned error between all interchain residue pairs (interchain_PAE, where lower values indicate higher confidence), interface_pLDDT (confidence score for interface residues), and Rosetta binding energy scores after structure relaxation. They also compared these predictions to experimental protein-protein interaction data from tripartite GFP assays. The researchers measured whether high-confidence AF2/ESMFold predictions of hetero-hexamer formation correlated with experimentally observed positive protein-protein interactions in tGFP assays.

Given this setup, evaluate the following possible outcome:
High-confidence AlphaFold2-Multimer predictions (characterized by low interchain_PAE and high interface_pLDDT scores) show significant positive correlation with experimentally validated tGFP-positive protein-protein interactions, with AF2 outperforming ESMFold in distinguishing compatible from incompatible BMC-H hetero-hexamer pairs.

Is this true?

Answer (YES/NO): NO